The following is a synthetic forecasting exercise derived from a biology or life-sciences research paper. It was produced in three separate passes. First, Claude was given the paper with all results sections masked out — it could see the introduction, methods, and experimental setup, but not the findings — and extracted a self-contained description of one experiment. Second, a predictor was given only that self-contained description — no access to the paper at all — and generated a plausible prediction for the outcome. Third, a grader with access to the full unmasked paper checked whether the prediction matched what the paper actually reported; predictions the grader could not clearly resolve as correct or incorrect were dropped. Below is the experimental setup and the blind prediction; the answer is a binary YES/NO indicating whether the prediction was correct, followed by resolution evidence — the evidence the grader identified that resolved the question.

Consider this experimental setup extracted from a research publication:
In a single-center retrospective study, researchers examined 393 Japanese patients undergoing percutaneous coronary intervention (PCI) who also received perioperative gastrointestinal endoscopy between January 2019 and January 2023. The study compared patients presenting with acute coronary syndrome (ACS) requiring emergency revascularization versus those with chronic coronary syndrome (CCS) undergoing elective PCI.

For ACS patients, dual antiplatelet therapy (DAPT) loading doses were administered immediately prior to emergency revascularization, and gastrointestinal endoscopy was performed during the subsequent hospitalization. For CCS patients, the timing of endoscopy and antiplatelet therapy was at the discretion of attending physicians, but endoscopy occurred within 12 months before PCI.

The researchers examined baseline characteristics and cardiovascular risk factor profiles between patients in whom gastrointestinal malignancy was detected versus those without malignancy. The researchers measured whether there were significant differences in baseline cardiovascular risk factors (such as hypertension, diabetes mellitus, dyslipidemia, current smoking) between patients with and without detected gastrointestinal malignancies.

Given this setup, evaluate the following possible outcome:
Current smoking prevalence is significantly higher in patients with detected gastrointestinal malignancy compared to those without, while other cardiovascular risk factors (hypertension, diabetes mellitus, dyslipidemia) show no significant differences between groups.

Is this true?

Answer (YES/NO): NO